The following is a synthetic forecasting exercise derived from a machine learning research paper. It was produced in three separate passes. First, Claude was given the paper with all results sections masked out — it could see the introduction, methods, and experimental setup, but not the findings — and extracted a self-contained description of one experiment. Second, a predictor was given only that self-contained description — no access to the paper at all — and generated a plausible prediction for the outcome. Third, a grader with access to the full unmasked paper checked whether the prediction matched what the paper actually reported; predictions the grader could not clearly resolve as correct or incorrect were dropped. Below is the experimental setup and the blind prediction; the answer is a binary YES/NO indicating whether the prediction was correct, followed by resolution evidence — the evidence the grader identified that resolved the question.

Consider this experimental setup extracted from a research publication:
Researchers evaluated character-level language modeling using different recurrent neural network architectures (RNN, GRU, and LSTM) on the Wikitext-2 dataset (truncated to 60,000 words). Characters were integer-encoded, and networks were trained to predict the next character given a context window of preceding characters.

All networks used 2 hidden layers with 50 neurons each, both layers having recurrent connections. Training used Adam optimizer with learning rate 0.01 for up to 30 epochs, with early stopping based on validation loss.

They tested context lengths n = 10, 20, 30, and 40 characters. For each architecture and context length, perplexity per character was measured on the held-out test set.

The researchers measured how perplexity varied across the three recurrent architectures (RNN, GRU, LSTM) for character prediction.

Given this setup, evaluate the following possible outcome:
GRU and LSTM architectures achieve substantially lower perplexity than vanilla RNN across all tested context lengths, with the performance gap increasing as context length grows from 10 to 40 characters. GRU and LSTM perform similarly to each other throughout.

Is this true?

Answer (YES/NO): NO